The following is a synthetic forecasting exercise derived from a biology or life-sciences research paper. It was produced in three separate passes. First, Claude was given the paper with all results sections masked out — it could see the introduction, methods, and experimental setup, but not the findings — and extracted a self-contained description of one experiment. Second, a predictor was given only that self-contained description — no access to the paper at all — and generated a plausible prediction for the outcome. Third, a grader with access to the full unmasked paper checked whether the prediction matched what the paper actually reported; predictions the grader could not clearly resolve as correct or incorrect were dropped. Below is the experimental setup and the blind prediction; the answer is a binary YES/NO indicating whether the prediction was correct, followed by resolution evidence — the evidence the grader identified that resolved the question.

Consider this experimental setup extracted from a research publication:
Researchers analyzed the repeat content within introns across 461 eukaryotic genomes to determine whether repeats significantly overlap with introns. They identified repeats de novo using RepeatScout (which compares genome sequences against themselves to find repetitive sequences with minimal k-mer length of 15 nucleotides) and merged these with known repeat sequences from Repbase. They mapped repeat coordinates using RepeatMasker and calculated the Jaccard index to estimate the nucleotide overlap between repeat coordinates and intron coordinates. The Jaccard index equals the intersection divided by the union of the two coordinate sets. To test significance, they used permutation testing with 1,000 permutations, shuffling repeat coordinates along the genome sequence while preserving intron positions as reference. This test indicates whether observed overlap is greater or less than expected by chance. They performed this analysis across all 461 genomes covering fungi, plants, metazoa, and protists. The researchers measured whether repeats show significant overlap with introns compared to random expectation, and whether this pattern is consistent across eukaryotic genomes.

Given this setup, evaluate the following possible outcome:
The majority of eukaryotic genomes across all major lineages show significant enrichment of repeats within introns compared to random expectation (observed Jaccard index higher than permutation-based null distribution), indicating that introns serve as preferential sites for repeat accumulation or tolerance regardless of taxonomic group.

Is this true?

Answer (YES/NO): NO